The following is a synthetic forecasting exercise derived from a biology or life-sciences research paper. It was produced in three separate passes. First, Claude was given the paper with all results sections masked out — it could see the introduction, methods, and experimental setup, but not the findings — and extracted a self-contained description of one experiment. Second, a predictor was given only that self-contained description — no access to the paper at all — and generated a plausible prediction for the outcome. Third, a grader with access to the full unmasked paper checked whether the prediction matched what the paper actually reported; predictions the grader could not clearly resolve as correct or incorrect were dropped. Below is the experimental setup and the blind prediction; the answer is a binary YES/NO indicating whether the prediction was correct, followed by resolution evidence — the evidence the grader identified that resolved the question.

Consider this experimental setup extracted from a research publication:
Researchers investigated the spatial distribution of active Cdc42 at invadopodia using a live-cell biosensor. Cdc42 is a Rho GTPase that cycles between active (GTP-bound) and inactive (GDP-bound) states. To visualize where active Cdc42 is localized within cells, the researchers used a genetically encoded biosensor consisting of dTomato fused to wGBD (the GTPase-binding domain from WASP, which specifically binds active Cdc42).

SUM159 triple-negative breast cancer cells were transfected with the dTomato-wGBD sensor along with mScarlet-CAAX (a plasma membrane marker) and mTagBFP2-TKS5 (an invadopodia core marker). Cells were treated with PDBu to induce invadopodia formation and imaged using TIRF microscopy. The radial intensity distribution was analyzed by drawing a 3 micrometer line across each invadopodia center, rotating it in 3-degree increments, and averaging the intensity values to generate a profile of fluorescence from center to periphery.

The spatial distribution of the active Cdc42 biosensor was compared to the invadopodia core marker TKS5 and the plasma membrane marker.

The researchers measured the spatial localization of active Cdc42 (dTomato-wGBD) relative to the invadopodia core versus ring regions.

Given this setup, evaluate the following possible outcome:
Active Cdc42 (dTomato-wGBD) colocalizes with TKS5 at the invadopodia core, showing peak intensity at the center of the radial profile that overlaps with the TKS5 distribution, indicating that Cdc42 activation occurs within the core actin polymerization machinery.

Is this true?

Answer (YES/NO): YES